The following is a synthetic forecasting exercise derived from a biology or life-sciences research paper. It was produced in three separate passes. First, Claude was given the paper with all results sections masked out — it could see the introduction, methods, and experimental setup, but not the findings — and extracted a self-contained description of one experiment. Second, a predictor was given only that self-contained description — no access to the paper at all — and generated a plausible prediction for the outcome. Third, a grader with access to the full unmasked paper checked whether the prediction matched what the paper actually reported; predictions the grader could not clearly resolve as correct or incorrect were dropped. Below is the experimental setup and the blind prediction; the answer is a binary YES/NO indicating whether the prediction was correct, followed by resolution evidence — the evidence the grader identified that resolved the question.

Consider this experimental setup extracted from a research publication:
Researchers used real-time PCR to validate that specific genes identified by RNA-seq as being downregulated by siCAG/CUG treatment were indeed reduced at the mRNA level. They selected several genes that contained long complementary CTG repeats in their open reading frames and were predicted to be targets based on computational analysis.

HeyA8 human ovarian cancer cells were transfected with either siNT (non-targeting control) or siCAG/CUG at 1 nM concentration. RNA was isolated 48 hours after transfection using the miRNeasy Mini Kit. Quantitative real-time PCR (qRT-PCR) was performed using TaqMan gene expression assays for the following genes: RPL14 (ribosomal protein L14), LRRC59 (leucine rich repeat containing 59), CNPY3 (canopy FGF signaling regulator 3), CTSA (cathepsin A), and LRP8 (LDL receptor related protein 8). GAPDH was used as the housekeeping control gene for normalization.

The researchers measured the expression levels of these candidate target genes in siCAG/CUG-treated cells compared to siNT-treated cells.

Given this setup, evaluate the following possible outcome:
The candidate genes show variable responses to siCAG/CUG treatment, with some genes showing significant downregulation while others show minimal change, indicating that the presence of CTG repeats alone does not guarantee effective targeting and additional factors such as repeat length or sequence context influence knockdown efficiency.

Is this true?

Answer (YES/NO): NO